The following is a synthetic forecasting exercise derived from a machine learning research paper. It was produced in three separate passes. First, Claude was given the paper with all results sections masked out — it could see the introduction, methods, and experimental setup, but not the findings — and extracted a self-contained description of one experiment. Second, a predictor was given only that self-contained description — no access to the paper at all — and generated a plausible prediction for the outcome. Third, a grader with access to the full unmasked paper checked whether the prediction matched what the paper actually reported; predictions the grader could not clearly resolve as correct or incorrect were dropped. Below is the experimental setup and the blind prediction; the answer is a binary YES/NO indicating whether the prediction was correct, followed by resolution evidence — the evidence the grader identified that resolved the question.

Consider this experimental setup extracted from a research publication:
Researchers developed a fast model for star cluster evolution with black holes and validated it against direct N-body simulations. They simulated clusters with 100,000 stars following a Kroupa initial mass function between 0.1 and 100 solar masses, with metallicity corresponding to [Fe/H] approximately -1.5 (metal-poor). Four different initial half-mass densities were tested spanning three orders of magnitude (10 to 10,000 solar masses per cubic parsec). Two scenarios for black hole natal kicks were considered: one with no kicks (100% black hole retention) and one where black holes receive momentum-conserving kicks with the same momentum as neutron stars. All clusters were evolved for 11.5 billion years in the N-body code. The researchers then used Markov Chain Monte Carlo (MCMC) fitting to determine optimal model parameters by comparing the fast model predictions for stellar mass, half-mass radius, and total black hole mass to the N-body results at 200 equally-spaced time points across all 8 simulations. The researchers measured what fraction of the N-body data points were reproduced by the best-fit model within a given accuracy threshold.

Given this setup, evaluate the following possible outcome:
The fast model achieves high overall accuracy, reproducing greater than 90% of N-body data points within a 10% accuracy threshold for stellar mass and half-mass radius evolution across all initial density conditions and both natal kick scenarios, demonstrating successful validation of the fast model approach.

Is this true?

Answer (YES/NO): NO